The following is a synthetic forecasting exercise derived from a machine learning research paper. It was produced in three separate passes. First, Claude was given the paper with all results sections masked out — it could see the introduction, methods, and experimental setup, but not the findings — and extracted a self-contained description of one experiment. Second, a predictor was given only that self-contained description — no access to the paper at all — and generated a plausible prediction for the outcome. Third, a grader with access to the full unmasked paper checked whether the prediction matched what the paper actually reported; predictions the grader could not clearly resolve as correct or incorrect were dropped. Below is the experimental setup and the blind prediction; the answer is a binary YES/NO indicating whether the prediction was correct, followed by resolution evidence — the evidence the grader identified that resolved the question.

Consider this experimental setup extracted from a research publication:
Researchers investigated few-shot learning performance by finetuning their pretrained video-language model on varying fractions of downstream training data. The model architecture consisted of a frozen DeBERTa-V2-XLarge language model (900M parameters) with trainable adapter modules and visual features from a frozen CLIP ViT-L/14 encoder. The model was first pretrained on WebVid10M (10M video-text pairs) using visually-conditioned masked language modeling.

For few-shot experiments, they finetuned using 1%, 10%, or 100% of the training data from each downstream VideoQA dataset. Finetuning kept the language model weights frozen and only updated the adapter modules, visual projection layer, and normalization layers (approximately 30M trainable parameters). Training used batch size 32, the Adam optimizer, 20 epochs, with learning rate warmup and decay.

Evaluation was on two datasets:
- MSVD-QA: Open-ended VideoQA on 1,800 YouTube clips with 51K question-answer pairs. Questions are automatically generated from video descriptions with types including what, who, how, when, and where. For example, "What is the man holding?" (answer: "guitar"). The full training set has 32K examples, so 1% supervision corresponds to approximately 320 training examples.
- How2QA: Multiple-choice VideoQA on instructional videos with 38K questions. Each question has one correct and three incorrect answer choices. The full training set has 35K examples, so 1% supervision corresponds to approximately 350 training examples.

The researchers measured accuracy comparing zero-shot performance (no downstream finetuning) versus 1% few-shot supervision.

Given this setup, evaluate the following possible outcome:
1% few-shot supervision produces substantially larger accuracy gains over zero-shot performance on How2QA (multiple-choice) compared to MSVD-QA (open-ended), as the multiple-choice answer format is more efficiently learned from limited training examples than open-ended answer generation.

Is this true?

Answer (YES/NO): NO